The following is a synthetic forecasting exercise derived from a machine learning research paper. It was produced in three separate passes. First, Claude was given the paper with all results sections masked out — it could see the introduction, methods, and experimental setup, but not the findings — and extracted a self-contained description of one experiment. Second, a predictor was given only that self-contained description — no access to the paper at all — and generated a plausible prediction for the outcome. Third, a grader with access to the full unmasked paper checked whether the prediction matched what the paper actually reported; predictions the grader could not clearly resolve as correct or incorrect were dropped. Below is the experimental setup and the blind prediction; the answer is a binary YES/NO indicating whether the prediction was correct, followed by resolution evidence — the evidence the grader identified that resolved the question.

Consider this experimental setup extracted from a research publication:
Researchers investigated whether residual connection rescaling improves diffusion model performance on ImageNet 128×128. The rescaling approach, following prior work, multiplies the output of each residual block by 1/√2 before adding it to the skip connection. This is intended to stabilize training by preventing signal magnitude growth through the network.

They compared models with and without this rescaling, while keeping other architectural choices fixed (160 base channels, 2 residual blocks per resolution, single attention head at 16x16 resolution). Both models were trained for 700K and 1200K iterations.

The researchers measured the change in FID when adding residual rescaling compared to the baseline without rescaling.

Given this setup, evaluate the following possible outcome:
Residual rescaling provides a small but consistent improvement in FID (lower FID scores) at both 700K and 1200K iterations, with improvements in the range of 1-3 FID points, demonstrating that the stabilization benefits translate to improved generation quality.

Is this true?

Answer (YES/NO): NO